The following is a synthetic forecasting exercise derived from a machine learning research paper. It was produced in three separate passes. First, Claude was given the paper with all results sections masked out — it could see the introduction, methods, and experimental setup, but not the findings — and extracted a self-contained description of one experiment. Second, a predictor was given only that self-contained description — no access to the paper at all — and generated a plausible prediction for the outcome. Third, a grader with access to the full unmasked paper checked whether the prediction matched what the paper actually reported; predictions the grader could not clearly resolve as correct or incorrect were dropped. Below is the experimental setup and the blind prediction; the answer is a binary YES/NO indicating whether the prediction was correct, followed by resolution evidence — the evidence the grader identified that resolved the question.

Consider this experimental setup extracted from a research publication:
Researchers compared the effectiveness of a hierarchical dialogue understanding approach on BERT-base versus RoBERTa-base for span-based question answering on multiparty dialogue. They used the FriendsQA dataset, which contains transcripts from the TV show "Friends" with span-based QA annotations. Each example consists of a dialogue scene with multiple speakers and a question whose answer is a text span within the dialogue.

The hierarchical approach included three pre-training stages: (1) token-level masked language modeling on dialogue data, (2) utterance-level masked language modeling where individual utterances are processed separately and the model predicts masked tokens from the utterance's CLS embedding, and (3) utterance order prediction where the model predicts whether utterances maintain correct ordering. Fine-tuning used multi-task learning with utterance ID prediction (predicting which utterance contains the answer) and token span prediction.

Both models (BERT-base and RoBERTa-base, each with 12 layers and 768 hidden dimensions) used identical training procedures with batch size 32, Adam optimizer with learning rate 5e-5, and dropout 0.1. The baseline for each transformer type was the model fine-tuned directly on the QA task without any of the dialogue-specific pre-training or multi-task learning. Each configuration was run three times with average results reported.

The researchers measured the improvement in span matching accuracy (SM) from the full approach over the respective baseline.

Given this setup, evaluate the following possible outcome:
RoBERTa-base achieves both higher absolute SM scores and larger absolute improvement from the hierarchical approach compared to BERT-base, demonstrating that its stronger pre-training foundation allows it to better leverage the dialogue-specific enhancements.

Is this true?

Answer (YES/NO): NO